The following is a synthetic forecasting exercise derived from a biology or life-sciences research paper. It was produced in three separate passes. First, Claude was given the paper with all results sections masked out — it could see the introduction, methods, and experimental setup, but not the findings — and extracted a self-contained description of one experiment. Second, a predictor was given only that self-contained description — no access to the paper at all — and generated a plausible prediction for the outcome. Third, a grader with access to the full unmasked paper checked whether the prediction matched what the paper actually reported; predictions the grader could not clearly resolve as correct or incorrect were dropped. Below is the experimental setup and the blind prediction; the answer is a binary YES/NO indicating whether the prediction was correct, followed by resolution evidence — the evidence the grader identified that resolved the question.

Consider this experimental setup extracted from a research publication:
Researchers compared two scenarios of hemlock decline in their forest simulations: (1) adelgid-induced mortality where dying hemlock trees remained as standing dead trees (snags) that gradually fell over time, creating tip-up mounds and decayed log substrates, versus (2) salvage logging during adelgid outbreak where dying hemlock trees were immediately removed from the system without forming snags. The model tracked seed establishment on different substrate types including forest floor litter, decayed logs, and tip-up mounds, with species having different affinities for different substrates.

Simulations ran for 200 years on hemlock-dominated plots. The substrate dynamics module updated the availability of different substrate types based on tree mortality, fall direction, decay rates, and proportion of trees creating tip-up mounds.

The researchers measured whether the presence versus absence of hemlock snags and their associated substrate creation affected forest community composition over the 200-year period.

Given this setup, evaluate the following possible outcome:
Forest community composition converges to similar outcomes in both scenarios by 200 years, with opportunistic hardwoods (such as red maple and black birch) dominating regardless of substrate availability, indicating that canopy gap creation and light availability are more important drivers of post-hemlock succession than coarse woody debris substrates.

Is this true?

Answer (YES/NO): NO